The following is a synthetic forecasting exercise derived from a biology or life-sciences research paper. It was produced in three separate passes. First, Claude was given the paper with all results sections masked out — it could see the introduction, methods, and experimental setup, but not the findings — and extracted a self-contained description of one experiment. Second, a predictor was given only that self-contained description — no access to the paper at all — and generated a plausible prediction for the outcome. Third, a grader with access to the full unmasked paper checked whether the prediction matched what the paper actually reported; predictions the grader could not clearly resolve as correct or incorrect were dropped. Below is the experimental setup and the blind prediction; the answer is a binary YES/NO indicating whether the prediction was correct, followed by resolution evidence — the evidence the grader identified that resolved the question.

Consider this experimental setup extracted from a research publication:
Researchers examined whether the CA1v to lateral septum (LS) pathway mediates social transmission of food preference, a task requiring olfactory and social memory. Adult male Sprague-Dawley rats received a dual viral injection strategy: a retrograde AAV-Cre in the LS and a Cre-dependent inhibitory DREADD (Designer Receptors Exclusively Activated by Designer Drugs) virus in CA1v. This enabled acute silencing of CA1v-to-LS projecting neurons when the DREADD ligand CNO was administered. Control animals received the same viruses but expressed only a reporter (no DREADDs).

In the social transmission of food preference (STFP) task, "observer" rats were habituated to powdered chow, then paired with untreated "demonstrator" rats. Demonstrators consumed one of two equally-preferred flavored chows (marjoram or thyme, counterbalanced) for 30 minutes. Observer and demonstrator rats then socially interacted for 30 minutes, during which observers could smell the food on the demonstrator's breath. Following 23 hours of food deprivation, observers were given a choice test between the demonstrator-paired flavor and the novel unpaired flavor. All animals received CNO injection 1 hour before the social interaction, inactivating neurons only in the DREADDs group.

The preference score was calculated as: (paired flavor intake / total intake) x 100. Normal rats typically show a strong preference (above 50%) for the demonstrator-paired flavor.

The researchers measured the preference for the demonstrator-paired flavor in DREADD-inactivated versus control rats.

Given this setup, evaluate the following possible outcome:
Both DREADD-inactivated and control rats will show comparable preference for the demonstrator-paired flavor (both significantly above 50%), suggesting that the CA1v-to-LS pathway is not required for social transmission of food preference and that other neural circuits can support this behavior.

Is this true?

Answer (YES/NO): YES